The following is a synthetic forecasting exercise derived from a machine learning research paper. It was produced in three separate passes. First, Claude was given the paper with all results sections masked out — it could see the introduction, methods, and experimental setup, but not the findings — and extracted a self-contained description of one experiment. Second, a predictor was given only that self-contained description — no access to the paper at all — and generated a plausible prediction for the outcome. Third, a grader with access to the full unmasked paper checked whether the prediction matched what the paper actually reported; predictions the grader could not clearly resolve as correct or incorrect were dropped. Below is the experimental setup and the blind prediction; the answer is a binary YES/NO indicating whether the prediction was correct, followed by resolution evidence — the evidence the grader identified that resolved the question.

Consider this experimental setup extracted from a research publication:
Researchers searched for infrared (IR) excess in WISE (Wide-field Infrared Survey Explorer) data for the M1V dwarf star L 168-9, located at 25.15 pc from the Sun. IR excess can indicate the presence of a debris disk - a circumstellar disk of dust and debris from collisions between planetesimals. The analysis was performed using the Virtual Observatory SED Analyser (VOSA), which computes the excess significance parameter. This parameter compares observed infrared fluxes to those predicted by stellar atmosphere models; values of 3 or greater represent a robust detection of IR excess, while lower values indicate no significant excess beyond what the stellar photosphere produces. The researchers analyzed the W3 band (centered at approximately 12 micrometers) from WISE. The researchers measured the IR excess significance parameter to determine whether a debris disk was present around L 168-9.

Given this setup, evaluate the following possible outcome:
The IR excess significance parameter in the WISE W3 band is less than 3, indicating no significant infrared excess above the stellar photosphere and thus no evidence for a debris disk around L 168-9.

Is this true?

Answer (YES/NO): YES